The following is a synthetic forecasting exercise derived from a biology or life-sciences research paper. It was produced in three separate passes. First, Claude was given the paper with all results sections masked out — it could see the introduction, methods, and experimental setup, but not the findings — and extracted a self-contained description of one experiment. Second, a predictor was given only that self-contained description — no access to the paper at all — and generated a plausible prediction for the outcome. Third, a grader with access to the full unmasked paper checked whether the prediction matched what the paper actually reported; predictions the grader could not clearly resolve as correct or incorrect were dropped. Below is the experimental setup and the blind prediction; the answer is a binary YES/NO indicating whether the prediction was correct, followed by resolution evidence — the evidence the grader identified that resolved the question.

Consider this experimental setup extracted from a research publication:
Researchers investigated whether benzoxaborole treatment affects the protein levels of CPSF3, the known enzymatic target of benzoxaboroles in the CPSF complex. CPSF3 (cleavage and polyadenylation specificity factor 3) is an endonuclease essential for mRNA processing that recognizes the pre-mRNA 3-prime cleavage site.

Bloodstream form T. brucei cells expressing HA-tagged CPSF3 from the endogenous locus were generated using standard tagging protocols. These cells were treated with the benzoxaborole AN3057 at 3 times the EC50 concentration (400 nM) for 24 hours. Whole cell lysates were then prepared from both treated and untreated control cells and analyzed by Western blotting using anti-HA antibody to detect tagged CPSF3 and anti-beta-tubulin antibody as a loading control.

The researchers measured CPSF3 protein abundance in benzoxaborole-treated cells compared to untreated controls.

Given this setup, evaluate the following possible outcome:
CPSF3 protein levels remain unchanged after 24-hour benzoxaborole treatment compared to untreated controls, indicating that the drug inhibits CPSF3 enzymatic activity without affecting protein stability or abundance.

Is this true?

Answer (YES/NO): NO